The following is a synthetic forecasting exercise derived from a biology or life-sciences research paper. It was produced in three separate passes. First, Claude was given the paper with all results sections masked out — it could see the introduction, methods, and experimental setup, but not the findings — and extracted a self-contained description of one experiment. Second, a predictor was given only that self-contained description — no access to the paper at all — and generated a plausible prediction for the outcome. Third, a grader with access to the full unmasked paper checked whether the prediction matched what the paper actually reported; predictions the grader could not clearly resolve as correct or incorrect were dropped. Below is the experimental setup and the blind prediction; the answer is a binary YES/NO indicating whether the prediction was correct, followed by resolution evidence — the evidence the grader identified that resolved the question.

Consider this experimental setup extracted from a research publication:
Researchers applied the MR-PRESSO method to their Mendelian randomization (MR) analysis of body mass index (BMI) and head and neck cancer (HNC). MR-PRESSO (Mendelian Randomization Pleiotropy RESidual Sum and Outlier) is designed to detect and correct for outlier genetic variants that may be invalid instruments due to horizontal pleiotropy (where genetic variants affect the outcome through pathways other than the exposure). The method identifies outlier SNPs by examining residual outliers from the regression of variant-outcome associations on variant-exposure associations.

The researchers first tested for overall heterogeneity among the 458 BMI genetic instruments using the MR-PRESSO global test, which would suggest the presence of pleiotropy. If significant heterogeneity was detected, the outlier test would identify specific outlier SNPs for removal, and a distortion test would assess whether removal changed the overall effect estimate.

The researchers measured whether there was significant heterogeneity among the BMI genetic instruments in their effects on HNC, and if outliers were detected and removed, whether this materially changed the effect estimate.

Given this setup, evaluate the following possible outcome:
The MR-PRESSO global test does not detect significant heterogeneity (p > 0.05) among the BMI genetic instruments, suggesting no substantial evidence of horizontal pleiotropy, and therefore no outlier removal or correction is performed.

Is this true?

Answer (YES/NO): NO